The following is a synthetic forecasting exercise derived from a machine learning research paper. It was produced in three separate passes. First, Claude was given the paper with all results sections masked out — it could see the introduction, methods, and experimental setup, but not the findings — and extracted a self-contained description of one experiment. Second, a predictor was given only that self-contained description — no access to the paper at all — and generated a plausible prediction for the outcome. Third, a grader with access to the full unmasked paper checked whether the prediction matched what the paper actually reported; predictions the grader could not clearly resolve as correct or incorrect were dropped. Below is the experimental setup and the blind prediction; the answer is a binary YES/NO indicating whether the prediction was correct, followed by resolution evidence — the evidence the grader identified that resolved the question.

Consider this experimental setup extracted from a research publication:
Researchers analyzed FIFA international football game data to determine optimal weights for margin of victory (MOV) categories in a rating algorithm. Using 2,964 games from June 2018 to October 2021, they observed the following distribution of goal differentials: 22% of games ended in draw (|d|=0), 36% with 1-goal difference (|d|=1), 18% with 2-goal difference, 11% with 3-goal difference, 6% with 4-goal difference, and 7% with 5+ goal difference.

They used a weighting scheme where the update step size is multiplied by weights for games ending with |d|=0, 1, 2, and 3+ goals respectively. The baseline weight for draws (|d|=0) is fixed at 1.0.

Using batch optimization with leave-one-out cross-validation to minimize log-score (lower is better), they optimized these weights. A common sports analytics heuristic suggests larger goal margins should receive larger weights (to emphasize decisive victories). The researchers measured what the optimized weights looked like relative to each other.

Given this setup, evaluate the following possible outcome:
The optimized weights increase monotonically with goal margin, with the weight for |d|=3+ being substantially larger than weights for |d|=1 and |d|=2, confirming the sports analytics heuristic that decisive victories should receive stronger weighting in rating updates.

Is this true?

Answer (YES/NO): NO